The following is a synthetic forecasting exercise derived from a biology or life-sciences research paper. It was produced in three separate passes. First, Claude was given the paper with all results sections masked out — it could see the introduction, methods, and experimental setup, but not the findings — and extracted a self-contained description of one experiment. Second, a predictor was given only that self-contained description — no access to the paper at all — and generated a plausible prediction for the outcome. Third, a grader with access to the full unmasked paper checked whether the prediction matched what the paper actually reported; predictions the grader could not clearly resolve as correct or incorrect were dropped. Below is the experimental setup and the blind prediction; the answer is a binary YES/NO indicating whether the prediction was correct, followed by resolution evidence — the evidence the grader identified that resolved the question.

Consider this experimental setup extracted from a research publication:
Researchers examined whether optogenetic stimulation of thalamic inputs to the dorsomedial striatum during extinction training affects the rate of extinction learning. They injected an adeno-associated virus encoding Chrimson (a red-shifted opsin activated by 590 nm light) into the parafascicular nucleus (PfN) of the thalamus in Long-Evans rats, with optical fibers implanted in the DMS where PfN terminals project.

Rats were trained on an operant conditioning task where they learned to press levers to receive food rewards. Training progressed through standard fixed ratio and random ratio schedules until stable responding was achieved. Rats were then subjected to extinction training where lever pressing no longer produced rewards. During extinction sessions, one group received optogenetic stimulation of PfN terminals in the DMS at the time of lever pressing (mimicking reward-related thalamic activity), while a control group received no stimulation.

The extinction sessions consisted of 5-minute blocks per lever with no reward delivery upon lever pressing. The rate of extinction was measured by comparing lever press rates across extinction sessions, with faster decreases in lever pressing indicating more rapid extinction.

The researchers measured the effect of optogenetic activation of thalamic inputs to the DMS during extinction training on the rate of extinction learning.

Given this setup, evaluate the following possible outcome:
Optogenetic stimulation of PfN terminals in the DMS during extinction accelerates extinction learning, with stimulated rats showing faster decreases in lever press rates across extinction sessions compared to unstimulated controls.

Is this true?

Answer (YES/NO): YES